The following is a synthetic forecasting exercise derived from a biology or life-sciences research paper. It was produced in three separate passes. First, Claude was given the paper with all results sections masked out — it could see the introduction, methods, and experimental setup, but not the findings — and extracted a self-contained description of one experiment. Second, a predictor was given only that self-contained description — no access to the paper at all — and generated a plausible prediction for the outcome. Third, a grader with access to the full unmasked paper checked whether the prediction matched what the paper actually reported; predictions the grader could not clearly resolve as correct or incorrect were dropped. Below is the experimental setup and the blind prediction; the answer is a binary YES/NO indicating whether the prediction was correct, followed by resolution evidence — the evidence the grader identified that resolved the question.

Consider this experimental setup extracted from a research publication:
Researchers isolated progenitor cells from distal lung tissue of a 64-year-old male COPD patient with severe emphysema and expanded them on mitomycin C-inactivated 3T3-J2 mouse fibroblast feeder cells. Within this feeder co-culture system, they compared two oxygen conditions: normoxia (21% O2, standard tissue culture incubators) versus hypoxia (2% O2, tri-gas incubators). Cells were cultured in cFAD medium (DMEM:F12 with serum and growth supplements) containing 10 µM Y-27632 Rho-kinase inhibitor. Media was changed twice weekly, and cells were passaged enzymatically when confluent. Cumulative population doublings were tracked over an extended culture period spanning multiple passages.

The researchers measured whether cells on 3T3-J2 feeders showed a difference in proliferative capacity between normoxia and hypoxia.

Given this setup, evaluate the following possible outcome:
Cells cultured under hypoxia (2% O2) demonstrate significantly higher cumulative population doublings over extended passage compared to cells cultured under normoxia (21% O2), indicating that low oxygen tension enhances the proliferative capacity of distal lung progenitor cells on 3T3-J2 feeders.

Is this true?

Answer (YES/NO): YES